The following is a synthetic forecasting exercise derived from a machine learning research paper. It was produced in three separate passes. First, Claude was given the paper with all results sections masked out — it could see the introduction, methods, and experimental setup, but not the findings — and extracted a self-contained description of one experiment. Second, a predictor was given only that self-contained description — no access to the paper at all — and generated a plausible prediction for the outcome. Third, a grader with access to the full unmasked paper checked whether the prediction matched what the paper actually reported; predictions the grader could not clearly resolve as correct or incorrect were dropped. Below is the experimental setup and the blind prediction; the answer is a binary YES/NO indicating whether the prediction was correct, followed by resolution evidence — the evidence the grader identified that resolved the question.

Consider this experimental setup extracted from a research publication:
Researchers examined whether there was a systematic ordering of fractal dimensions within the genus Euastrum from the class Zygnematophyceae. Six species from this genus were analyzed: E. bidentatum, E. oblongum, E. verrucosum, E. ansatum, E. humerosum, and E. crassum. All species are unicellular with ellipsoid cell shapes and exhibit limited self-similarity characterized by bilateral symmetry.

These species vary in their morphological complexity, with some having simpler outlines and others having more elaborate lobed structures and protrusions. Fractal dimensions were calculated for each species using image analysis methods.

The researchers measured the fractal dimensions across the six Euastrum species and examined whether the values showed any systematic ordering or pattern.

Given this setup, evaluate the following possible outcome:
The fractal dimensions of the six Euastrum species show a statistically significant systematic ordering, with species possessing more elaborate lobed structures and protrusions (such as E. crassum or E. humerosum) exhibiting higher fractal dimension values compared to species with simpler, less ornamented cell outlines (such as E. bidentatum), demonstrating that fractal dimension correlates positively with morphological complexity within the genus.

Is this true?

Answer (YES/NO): NO